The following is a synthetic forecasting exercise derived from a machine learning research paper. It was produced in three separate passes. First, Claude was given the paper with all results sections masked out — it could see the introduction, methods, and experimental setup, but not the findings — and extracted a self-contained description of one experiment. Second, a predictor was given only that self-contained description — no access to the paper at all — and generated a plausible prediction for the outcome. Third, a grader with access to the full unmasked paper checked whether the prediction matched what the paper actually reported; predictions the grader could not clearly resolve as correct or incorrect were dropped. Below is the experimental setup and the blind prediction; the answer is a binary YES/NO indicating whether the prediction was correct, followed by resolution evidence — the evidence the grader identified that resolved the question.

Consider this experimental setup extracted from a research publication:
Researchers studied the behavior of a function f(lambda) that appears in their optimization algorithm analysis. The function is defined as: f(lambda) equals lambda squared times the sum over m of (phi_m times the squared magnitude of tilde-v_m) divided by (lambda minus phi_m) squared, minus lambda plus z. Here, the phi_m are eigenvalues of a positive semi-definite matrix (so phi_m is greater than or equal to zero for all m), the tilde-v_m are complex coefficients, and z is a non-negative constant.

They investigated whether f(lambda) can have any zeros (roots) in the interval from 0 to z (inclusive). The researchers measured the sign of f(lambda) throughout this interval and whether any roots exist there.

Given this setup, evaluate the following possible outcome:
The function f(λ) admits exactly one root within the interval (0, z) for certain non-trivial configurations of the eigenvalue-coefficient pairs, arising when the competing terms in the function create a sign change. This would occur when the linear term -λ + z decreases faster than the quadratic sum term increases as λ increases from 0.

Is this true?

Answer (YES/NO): NO